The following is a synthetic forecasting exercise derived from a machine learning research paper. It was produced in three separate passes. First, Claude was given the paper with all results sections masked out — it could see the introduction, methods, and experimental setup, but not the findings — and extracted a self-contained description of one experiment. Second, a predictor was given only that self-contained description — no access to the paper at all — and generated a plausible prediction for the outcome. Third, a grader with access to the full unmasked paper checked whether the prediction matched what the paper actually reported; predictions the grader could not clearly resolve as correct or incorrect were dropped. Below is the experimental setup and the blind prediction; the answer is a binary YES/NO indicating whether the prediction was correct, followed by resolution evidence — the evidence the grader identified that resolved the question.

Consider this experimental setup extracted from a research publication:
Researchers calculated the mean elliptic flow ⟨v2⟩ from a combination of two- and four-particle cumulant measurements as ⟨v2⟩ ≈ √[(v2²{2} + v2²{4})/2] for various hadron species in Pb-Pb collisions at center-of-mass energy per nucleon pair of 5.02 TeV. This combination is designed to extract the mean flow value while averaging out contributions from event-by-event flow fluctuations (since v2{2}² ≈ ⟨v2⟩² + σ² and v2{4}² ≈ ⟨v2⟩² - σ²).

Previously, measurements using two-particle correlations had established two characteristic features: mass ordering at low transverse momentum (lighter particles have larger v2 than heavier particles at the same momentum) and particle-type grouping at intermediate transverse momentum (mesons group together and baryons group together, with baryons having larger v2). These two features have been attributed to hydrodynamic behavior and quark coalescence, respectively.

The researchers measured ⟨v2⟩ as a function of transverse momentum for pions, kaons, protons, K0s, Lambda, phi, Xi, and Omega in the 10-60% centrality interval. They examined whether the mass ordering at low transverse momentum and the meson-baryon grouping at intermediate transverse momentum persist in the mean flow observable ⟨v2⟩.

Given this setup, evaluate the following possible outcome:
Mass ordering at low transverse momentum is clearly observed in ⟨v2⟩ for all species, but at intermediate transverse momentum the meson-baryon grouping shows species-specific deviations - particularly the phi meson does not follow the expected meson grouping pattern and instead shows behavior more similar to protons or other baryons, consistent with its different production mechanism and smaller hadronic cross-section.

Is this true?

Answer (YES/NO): NO